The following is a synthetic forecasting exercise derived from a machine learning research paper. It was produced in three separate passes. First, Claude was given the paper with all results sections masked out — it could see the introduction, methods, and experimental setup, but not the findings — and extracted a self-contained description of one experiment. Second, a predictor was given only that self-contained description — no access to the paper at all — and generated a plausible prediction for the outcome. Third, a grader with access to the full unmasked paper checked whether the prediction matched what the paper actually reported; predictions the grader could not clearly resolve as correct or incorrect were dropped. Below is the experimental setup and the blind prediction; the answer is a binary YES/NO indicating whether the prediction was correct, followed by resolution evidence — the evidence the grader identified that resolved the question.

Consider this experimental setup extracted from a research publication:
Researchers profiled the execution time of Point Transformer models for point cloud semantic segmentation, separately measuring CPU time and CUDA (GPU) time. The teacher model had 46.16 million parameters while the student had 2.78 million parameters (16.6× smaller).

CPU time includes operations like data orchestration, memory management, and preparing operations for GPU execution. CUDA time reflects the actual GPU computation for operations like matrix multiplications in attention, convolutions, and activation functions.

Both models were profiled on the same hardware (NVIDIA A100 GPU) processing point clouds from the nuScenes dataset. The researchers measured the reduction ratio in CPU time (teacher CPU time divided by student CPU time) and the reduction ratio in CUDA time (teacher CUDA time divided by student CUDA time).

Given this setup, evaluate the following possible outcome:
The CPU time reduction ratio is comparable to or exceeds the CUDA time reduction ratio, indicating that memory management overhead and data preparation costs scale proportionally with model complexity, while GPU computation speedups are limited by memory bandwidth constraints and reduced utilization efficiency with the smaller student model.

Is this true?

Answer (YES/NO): NO